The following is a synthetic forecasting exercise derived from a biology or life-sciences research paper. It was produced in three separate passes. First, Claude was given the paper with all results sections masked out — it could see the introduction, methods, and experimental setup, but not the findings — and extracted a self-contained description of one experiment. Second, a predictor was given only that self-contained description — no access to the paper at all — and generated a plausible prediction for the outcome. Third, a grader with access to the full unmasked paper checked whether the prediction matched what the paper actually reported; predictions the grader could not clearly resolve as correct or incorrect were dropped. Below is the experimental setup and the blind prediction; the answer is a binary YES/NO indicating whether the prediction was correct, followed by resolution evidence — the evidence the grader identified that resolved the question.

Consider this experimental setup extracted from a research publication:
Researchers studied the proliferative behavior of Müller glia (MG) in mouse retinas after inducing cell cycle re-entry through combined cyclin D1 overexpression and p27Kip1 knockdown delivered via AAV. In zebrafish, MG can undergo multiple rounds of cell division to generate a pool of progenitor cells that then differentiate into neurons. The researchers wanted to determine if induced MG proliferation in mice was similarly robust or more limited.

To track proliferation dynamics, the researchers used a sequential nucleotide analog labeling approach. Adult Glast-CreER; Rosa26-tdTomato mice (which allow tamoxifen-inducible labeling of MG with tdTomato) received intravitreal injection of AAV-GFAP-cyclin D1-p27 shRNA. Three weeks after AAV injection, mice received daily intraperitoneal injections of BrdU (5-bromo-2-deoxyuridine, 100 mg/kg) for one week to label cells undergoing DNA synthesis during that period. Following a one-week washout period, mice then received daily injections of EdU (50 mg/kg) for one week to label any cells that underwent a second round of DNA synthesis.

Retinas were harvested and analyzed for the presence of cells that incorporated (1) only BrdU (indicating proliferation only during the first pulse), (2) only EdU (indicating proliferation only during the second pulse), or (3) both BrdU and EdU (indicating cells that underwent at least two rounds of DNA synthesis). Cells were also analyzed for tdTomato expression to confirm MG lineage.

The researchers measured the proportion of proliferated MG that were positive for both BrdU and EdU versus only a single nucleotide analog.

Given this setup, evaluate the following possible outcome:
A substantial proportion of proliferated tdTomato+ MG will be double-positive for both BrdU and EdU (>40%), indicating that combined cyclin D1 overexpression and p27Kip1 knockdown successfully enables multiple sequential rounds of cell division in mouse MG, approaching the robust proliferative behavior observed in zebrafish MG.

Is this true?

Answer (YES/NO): NO